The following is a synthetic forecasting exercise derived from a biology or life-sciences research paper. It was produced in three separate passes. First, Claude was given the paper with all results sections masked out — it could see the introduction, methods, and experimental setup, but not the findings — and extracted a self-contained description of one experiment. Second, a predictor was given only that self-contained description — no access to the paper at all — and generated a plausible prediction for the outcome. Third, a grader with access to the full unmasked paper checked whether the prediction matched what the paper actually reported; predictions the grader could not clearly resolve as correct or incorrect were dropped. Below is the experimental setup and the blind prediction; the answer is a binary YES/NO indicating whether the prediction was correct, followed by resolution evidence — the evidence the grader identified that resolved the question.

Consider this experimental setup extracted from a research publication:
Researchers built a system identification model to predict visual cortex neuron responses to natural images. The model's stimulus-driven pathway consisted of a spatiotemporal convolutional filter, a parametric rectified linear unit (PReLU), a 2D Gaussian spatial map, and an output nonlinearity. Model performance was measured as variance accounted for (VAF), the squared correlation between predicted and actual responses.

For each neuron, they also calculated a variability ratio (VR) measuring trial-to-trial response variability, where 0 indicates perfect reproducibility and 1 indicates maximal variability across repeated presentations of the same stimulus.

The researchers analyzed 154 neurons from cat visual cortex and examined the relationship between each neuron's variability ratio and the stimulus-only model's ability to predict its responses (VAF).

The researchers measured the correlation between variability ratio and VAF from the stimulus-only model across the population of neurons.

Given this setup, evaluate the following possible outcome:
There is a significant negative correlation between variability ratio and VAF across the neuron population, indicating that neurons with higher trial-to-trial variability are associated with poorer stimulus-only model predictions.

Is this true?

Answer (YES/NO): YES